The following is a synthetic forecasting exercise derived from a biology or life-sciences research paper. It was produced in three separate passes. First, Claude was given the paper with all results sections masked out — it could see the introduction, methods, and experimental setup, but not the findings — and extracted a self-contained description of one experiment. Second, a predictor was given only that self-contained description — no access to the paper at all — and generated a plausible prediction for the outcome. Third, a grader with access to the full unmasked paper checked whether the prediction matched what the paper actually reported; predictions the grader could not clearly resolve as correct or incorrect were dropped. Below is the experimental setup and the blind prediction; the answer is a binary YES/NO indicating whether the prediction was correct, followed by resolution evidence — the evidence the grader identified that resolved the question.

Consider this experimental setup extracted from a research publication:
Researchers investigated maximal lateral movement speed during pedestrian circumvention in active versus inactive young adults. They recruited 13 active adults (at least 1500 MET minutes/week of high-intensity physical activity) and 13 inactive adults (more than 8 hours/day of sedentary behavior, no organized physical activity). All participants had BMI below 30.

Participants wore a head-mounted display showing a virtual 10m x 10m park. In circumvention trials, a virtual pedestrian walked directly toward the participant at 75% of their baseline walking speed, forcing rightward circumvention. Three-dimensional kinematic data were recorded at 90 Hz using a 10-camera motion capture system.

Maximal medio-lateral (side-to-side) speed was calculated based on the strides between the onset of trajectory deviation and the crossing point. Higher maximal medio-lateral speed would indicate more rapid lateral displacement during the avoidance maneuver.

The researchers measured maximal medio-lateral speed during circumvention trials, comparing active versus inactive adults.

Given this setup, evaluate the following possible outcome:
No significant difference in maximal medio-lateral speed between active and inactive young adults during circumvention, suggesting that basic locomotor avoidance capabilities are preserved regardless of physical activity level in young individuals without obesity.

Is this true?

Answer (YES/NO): NO